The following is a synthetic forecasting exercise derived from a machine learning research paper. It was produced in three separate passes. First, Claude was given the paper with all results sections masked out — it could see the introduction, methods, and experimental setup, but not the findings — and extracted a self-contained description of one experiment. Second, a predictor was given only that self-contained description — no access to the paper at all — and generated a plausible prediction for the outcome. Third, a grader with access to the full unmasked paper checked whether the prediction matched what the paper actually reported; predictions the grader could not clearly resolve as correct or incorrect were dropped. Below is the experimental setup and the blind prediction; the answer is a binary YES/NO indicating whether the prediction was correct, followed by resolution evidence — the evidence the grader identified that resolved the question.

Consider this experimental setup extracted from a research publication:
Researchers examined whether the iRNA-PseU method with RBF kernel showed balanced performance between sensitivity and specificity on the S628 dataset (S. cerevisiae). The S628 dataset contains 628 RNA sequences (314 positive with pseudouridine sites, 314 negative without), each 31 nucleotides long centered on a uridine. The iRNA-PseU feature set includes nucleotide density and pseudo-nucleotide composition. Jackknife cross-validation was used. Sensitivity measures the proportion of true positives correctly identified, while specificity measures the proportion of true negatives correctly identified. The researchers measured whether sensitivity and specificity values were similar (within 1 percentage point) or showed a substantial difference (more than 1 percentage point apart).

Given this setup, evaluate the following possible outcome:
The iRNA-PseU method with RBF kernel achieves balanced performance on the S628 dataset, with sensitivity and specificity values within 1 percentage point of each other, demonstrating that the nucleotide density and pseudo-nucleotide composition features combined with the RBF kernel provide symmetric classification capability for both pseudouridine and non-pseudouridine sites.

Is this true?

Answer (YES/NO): YES